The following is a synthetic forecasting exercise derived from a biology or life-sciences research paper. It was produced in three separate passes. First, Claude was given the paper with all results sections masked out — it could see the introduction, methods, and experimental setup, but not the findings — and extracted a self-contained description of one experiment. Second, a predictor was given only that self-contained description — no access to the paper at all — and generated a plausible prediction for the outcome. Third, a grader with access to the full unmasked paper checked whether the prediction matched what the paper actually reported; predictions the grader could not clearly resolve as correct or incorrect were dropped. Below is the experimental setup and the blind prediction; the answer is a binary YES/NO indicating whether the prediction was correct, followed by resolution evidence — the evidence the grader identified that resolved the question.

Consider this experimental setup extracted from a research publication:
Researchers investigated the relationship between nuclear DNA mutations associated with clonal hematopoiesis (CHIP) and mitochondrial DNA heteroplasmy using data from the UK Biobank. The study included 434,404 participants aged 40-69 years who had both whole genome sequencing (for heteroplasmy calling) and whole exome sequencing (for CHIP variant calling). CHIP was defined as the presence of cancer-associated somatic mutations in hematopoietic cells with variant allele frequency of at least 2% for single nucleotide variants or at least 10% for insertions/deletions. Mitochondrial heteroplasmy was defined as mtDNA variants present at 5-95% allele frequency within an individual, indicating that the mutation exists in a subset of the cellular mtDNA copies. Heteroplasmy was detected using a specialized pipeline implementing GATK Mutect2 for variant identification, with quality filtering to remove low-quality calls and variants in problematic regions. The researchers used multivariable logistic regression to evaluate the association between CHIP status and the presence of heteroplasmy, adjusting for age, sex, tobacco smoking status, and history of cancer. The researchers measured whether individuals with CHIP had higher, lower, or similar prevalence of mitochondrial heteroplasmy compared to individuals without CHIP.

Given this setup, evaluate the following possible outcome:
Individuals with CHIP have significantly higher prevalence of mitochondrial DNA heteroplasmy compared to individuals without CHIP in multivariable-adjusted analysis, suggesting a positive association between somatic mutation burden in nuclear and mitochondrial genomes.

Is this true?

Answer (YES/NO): YES